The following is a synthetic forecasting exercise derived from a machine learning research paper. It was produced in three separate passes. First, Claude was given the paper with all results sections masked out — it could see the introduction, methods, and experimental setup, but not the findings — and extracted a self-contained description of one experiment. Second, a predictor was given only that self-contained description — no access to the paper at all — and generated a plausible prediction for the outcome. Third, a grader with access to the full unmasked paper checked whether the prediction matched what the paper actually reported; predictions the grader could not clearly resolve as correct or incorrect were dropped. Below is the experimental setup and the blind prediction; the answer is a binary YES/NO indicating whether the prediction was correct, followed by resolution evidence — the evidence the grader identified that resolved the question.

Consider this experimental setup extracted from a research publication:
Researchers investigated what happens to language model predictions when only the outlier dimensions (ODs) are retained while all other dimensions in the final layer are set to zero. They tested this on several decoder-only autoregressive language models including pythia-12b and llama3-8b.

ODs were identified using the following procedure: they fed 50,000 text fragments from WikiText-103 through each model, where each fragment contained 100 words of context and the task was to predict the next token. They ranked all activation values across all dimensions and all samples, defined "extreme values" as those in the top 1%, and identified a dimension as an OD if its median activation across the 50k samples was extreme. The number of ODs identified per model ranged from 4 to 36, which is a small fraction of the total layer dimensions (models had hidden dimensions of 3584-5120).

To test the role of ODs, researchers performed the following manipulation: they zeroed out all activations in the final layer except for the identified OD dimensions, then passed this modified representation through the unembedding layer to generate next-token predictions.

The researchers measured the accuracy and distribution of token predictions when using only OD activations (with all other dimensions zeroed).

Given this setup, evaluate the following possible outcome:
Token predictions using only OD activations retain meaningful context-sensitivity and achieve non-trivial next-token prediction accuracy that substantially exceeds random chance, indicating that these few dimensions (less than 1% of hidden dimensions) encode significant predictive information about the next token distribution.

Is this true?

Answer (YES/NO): NO